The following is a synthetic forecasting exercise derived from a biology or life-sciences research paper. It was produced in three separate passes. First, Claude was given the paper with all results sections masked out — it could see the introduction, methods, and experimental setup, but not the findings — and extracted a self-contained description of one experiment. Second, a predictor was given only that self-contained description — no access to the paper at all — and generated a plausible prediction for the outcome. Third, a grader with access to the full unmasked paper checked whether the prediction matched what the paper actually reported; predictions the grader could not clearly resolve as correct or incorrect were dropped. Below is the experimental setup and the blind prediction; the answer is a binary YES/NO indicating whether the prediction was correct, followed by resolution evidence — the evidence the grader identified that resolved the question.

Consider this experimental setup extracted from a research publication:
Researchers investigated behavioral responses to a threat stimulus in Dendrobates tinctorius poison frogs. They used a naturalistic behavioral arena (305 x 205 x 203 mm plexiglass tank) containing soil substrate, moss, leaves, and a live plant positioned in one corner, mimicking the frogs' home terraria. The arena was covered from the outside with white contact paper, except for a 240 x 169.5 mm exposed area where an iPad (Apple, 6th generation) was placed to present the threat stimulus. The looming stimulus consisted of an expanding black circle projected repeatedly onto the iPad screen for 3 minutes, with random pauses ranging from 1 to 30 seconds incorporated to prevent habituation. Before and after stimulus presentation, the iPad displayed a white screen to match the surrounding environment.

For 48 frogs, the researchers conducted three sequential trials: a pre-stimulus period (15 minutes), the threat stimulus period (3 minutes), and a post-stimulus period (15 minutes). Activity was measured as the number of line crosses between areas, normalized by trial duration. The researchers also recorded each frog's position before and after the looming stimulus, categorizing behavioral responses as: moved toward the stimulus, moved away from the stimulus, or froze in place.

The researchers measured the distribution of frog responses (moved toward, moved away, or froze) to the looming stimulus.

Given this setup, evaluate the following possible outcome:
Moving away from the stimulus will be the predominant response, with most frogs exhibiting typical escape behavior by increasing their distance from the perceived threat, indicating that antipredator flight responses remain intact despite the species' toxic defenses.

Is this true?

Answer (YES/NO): NO